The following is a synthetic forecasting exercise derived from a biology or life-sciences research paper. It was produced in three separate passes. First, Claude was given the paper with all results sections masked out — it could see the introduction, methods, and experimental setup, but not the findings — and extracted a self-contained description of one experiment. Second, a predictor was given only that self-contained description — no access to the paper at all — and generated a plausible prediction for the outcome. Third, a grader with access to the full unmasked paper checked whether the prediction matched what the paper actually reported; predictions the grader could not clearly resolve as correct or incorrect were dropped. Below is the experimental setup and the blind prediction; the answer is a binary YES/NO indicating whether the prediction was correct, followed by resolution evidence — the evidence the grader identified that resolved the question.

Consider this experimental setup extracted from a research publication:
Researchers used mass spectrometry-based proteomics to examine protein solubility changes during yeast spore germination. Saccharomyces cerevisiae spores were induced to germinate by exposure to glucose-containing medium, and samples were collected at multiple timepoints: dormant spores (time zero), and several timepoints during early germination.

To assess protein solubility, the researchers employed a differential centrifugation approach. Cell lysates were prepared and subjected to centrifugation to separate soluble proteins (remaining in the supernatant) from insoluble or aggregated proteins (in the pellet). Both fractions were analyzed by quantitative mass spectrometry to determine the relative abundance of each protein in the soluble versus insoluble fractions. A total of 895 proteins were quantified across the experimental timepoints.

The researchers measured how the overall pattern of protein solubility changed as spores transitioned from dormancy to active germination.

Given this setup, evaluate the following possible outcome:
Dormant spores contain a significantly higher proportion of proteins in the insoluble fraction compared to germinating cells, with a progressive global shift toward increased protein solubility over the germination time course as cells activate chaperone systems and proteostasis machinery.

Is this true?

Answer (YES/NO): NO